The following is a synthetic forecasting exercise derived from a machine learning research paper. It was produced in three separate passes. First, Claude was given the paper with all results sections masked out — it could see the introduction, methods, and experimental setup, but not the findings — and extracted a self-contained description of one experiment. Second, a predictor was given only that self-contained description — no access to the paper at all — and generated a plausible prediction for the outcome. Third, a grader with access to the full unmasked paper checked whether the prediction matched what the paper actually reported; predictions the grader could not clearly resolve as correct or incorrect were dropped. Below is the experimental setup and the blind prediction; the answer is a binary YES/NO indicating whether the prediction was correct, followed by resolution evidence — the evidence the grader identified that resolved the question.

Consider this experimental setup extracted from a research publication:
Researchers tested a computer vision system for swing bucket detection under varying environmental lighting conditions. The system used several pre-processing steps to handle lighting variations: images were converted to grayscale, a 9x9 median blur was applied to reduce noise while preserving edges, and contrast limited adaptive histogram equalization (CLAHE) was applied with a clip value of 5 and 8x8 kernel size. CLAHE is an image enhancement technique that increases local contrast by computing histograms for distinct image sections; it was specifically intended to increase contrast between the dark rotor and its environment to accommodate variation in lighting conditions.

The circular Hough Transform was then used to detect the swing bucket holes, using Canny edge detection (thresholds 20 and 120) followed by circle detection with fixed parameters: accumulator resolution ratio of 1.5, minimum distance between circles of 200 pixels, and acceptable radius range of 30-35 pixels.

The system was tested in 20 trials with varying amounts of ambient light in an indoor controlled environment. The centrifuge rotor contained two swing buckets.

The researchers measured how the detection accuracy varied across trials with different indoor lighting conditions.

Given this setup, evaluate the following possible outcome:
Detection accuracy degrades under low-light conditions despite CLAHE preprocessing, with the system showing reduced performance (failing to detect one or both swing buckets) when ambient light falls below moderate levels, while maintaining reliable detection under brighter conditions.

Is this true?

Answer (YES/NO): NO